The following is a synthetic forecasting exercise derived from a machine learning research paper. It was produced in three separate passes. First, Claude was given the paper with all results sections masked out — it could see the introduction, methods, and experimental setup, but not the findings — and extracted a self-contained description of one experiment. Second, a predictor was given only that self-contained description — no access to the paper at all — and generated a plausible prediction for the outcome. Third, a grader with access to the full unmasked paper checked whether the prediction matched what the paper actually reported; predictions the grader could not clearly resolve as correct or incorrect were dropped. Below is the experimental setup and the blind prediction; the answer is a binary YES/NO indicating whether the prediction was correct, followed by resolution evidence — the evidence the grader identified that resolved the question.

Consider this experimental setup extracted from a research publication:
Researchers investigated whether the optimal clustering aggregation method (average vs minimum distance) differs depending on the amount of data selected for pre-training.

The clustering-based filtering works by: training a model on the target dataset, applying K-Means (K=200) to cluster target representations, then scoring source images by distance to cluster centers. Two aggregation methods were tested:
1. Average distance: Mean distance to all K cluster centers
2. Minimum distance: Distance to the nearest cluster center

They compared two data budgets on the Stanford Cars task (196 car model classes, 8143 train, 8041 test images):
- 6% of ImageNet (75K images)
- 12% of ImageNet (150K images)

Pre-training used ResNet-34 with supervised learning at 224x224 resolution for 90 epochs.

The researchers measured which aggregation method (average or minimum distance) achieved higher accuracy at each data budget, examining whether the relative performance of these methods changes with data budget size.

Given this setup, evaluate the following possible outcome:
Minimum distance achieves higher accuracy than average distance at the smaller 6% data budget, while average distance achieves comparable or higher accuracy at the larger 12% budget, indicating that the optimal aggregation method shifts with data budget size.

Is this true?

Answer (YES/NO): YES